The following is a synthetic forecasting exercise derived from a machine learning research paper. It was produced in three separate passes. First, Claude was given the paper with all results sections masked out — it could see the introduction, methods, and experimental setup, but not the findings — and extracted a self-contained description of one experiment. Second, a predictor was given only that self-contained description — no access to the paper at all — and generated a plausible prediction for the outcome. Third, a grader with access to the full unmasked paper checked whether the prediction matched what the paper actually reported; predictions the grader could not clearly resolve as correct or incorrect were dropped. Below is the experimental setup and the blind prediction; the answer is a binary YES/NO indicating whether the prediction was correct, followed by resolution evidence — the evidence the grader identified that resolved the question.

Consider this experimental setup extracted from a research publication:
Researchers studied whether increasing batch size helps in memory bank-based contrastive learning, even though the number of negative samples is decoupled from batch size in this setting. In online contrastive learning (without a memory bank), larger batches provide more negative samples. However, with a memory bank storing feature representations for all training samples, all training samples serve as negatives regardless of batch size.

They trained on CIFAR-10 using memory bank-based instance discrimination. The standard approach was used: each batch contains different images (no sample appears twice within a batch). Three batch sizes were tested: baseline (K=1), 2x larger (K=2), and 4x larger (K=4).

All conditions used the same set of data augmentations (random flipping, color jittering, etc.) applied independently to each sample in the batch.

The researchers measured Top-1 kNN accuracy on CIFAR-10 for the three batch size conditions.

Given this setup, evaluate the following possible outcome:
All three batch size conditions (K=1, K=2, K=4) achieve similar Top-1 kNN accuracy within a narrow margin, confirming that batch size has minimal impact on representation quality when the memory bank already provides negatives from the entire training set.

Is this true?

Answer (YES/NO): NO